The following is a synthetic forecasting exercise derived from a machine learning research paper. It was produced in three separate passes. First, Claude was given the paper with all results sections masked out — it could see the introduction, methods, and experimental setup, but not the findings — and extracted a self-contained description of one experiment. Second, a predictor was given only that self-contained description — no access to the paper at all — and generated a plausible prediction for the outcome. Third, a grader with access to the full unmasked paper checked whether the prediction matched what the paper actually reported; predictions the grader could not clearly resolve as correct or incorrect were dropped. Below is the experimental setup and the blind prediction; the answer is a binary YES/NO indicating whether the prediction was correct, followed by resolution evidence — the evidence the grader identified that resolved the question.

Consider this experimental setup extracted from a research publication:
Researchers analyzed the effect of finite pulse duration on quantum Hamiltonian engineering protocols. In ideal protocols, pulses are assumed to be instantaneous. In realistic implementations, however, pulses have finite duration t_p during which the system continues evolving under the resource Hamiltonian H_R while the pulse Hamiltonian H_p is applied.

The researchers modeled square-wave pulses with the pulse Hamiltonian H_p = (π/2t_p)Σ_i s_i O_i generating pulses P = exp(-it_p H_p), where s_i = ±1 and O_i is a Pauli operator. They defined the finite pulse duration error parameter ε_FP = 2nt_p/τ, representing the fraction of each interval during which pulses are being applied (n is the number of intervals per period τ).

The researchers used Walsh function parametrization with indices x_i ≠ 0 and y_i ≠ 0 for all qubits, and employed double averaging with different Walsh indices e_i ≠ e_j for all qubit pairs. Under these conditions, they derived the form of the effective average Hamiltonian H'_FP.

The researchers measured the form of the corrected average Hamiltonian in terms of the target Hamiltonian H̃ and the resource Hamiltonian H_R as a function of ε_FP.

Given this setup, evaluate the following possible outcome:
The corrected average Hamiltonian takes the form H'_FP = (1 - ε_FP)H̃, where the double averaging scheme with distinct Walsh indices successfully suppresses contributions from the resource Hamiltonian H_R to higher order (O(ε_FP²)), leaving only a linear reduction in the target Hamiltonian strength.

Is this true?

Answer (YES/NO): NO